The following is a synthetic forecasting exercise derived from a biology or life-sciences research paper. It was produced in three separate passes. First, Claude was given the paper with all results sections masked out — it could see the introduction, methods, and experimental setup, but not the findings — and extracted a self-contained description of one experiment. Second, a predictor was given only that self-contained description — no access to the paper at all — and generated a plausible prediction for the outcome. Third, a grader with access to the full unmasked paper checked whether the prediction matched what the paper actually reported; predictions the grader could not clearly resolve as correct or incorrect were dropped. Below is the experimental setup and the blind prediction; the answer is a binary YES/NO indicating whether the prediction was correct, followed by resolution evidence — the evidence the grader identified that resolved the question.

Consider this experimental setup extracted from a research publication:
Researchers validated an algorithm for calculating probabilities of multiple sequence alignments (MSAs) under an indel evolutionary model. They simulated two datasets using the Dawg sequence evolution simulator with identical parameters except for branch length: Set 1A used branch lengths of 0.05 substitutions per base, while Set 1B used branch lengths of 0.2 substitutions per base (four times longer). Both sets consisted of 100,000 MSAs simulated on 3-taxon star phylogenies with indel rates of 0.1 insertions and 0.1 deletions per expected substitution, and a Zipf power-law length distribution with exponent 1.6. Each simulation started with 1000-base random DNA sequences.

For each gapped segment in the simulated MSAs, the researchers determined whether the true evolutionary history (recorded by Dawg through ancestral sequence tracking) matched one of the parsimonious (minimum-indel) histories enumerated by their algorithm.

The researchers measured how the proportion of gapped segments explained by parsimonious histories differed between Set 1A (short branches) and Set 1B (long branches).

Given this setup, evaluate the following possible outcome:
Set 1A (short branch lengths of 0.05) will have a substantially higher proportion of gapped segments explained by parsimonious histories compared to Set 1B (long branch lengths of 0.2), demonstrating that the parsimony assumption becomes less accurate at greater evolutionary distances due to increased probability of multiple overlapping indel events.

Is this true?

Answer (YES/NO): NO